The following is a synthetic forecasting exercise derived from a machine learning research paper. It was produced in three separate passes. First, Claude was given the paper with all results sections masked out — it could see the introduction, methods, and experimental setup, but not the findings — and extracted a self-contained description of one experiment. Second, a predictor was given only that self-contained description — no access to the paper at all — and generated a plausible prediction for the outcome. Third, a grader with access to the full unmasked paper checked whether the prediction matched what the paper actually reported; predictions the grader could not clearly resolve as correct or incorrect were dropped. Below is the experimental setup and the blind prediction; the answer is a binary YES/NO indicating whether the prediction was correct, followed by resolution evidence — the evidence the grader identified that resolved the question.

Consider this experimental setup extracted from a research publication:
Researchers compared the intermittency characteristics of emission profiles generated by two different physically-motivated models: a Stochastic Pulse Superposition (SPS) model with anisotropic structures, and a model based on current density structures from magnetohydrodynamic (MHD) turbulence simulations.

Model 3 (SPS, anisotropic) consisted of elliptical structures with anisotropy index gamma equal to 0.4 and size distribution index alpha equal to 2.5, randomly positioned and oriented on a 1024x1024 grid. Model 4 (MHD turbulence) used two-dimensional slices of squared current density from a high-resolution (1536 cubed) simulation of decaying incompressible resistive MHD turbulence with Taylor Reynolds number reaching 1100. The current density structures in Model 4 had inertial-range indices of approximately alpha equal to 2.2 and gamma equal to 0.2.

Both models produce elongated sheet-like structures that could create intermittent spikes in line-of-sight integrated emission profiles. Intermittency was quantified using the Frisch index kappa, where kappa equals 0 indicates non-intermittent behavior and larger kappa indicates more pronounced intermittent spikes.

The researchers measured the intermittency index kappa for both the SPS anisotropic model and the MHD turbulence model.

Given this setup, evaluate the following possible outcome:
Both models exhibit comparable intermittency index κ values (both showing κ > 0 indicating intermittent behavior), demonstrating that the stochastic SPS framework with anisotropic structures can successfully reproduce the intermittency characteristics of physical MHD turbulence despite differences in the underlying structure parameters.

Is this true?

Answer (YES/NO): NO